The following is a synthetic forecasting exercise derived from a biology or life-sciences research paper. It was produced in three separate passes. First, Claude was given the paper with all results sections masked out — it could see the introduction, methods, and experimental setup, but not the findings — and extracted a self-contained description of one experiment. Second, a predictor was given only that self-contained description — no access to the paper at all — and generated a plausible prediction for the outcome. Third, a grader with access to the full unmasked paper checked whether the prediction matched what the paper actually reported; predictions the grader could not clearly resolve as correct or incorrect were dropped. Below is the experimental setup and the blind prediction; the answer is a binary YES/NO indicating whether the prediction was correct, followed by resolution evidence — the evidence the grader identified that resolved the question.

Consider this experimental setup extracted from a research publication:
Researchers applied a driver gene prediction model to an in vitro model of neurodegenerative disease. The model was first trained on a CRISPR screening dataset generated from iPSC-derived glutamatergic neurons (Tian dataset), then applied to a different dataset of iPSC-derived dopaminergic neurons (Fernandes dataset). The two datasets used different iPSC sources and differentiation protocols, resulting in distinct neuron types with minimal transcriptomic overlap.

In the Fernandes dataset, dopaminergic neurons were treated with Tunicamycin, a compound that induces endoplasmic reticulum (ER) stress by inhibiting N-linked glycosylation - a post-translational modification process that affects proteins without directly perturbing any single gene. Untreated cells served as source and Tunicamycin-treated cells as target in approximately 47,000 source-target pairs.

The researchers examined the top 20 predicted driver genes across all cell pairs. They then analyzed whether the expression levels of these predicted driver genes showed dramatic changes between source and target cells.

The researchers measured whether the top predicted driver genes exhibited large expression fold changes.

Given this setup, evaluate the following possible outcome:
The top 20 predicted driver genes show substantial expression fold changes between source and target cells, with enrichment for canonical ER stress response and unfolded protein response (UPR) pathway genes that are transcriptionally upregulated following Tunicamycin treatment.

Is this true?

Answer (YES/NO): NO